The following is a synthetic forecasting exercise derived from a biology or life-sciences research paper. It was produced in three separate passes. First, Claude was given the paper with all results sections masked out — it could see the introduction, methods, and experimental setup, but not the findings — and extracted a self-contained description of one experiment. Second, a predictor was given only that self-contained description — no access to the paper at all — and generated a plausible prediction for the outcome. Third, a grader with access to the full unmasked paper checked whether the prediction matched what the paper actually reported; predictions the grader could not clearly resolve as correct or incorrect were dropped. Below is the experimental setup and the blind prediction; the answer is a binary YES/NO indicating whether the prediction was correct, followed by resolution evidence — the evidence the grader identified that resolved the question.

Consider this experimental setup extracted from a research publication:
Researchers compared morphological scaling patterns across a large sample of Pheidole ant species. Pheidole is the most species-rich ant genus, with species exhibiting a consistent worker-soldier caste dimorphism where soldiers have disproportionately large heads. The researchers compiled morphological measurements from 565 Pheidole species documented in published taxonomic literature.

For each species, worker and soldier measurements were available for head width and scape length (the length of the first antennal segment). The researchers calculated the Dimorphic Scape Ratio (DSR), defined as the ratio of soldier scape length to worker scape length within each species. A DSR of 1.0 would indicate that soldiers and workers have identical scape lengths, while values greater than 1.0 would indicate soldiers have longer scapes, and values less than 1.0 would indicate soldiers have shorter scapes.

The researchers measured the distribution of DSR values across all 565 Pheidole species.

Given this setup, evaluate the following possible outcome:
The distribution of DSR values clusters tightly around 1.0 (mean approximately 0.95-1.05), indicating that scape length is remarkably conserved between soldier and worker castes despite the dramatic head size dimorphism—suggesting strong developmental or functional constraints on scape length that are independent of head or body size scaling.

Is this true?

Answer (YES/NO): YES